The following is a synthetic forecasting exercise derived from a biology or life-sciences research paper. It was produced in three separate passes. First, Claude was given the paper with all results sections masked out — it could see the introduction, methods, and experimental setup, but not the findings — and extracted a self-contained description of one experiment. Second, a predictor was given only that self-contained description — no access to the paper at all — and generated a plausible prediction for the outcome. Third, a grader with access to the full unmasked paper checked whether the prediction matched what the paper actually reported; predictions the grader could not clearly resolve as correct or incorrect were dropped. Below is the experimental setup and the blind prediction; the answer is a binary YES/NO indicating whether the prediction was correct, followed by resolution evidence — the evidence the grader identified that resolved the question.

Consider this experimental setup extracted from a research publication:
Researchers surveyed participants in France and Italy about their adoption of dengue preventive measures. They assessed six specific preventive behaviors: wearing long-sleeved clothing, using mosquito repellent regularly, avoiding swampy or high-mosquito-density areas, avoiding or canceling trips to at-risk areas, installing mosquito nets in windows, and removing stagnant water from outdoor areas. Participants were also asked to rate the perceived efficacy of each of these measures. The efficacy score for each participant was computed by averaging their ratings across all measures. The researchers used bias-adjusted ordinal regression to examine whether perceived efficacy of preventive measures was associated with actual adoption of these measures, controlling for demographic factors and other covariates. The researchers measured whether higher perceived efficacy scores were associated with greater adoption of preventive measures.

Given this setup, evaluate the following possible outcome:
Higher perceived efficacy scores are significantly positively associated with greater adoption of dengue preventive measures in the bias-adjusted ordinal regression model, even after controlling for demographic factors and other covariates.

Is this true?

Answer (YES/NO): YES